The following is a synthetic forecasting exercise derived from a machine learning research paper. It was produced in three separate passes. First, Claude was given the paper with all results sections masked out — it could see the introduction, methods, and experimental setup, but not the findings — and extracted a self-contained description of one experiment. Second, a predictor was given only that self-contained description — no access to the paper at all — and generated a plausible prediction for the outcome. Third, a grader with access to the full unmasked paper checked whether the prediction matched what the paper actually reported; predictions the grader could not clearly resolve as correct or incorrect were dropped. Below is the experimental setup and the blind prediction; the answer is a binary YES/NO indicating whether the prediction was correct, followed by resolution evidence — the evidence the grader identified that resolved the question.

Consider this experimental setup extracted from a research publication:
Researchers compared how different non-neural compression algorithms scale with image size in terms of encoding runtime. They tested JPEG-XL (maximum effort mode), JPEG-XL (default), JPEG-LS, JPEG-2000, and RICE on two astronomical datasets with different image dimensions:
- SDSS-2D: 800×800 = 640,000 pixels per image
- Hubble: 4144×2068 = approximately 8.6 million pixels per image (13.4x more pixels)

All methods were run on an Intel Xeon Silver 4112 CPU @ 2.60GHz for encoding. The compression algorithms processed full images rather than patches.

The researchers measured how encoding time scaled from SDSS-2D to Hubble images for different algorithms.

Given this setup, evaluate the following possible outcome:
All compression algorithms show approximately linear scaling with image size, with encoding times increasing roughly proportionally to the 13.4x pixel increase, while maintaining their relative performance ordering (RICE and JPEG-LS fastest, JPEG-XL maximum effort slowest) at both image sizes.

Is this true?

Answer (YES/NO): NO